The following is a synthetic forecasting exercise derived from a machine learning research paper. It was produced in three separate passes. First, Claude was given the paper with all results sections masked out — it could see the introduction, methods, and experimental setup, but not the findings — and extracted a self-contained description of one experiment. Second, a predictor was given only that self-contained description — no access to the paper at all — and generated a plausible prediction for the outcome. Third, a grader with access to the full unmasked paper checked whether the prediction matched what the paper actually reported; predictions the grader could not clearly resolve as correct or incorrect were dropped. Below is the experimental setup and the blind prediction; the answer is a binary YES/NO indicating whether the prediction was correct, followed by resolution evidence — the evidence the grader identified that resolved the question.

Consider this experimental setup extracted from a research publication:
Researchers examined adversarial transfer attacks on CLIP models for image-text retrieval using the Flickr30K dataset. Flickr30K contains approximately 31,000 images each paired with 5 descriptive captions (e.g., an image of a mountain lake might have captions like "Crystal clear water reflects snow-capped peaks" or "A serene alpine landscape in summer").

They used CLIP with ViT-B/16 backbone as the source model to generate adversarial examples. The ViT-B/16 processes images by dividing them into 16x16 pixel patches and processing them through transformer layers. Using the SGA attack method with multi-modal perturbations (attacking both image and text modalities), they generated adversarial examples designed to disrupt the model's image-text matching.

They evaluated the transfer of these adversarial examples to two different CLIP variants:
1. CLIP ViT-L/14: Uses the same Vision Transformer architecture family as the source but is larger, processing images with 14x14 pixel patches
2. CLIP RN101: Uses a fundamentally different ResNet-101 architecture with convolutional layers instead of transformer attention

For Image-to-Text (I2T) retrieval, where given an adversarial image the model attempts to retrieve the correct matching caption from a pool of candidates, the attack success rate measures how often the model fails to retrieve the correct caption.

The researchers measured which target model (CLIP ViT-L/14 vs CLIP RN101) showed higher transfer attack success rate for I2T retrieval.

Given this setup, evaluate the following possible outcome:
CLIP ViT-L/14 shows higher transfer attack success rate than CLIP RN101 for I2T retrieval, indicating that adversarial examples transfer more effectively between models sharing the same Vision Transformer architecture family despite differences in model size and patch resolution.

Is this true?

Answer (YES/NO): NO